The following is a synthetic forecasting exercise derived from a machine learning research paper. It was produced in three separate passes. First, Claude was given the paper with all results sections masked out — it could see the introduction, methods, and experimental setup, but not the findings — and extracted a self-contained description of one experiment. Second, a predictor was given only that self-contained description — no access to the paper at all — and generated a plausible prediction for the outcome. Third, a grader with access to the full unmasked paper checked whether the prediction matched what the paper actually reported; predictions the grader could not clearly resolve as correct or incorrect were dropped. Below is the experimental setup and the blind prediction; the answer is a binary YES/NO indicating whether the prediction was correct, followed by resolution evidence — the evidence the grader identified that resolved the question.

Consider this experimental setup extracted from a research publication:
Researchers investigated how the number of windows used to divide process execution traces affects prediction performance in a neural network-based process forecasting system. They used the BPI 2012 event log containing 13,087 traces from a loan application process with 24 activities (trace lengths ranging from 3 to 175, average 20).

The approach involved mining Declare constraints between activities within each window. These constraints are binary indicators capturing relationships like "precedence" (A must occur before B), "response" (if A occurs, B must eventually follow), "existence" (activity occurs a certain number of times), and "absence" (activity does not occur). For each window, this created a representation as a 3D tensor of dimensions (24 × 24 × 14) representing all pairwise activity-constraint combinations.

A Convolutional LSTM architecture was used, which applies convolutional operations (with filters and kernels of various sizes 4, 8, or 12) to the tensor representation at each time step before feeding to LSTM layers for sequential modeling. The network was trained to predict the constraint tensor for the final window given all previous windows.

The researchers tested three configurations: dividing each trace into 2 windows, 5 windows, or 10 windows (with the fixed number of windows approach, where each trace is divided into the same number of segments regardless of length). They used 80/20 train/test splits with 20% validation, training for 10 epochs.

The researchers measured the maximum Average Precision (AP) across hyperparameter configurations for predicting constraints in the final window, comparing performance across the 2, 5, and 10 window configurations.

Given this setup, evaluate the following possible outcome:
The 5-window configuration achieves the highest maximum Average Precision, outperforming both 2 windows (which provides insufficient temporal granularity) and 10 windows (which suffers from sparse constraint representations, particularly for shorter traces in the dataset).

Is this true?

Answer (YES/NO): NO